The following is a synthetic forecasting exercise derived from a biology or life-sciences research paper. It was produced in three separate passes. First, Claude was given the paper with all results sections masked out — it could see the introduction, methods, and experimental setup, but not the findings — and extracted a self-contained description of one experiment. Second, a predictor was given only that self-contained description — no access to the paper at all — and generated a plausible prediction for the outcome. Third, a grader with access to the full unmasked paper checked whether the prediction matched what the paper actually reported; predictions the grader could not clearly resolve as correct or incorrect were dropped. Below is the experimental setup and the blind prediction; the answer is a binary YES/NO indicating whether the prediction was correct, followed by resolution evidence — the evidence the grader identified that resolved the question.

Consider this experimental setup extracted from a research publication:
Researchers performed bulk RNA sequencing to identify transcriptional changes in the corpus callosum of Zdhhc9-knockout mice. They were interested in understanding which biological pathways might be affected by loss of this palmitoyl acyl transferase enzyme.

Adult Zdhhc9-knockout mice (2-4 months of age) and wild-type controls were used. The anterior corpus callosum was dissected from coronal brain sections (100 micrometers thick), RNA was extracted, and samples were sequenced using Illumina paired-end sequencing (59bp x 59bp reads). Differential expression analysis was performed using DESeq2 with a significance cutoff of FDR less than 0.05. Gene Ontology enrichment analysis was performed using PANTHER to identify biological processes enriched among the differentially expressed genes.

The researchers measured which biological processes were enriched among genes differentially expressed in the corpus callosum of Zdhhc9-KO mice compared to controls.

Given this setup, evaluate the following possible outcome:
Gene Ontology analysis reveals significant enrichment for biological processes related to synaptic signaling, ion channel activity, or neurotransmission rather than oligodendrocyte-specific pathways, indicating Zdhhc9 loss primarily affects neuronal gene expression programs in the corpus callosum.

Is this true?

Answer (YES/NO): NO